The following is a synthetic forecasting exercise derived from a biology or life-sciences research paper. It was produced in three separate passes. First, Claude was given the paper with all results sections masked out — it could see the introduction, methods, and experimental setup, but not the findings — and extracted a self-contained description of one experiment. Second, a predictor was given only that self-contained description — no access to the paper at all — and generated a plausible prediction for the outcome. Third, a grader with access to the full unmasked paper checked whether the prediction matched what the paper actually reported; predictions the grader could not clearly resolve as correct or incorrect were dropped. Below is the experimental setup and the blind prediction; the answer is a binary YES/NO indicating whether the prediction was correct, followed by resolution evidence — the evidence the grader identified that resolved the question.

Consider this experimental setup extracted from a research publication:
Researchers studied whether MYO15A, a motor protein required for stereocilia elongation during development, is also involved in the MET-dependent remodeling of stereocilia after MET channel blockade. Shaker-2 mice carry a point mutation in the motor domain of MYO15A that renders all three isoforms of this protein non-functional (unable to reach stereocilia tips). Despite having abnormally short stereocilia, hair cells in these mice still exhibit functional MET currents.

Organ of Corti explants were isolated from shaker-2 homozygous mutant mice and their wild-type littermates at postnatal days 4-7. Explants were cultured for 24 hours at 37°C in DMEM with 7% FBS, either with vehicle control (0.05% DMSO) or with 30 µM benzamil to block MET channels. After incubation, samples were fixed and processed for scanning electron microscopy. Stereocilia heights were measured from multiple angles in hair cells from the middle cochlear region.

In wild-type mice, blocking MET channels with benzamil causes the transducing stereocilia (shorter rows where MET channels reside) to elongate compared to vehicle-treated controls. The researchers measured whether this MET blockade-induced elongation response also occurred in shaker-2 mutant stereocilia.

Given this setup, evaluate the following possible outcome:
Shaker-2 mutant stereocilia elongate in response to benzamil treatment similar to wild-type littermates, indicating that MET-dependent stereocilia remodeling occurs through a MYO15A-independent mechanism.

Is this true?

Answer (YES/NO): NO